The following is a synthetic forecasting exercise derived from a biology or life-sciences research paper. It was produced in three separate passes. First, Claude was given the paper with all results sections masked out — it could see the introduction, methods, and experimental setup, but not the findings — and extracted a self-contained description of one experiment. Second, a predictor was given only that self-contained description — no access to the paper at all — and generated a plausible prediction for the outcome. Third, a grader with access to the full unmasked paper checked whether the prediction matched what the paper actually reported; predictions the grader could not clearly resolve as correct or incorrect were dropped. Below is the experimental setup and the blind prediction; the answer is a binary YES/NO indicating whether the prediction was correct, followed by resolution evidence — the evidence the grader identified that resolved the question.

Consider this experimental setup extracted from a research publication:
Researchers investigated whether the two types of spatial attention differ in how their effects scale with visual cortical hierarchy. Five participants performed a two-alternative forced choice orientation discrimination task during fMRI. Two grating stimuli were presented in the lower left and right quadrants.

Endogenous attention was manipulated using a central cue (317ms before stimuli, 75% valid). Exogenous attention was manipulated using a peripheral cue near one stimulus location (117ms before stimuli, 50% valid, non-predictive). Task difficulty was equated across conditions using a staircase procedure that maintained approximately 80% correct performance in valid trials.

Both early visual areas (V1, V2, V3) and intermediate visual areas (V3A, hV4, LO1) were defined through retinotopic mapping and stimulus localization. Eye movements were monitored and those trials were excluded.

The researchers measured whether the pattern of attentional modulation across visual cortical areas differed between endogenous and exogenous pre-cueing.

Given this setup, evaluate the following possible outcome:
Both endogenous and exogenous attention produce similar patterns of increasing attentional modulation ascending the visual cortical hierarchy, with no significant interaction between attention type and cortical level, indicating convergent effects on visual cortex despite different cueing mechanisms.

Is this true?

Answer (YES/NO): NO